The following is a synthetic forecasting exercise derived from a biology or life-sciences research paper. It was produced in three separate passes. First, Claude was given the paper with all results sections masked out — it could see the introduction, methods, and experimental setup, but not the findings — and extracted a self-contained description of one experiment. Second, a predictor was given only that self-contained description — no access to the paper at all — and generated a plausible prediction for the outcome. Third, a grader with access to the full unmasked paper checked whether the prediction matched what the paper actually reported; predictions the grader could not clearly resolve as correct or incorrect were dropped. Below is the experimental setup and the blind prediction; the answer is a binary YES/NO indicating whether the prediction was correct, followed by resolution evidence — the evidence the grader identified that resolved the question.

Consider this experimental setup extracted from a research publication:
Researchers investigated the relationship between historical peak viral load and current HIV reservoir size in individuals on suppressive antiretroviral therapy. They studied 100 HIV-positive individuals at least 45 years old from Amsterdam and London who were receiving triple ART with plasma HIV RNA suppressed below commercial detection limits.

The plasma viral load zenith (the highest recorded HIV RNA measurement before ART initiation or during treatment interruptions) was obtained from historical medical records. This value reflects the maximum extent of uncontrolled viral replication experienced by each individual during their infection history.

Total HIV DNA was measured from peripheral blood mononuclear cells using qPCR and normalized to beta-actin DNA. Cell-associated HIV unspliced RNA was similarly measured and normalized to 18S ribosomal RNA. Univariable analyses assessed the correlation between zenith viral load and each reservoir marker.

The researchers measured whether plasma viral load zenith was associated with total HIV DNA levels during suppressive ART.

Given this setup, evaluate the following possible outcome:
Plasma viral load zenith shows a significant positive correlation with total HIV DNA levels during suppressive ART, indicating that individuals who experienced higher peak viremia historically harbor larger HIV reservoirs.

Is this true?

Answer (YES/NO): YES